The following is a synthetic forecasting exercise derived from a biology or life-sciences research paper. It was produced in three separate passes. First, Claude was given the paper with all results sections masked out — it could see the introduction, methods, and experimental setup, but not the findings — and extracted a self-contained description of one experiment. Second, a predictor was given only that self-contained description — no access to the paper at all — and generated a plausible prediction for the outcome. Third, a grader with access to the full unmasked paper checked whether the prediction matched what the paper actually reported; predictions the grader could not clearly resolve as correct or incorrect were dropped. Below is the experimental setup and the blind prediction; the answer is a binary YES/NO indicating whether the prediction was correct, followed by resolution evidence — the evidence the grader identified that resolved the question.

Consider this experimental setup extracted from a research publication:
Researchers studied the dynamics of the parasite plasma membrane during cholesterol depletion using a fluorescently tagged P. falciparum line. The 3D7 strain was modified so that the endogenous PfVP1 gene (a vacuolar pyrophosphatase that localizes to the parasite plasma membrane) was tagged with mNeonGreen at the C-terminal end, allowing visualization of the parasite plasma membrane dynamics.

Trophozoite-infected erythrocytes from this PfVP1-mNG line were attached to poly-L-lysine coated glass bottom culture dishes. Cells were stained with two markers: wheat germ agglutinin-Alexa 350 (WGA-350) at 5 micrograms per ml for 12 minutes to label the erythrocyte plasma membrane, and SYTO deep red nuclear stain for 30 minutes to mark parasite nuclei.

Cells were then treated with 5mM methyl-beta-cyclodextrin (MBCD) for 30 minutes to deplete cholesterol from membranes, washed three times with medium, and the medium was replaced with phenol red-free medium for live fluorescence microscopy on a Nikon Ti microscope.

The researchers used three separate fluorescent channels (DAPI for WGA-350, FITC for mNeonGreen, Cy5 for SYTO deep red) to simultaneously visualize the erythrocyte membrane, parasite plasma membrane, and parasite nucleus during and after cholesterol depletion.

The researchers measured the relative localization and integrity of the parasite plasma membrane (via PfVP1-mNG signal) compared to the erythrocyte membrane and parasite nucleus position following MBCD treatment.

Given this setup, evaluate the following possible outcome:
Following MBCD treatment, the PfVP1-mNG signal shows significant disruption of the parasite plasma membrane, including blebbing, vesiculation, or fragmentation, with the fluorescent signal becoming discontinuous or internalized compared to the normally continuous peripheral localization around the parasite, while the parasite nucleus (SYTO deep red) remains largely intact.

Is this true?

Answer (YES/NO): NO